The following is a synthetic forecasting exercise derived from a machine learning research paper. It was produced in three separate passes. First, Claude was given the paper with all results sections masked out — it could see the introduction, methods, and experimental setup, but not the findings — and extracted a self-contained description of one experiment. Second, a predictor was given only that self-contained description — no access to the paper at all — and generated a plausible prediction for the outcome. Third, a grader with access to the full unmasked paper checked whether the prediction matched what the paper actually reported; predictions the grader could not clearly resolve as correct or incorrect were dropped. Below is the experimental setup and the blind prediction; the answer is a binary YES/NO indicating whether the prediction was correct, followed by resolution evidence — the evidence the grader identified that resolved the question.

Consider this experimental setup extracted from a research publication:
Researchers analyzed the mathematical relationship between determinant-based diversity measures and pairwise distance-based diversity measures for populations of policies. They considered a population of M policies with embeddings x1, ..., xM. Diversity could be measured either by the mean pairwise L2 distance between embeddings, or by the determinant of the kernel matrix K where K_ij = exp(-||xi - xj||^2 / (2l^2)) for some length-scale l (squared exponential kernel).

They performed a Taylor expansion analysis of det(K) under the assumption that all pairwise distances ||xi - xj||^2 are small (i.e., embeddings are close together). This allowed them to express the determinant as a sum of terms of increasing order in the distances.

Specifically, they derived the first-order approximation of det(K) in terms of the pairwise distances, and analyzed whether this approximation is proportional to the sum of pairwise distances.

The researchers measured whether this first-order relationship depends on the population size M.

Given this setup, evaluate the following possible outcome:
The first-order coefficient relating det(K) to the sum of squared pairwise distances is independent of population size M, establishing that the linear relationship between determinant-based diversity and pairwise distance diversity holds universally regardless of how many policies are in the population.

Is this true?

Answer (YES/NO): NO